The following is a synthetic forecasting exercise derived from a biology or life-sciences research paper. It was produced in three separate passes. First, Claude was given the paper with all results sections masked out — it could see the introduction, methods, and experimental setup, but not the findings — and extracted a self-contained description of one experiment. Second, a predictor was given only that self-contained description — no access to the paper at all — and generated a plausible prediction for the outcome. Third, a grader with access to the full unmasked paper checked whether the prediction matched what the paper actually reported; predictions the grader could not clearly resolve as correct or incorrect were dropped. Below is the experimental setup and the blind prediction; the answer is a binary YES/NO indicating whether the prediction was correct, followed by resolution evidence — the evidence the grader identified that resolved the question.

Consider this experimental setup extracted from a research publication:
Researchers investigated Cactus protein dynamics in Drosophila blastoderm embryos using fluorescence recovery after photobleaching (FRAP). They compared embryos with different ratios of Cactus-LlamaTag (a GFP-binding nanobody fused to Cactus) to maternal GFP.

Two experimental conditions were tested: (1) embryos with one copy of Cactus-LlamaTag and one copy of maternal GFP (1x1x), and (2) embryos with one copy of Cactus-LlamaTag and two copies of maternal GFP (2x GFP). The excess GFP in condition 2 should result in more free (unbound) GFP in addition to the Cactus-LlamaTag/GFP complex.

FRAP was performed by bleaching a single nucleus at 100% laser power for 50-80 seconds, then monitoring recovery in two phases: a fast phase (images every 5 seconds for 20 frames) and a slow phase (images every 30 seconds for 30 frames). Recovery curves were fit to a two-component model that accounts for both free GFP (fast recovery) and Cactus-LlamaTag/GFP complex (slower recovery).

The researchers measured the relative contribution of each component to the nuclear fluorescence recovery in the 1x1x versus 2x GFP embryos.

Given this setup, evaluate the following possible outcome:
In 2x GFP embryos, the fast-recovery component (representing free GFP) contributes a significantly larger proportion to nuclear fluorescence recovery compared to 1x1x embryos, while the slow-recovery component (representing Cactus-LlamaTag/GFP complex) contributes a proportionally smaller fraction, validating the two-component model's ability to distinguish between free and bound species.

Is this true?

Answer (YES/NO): NO